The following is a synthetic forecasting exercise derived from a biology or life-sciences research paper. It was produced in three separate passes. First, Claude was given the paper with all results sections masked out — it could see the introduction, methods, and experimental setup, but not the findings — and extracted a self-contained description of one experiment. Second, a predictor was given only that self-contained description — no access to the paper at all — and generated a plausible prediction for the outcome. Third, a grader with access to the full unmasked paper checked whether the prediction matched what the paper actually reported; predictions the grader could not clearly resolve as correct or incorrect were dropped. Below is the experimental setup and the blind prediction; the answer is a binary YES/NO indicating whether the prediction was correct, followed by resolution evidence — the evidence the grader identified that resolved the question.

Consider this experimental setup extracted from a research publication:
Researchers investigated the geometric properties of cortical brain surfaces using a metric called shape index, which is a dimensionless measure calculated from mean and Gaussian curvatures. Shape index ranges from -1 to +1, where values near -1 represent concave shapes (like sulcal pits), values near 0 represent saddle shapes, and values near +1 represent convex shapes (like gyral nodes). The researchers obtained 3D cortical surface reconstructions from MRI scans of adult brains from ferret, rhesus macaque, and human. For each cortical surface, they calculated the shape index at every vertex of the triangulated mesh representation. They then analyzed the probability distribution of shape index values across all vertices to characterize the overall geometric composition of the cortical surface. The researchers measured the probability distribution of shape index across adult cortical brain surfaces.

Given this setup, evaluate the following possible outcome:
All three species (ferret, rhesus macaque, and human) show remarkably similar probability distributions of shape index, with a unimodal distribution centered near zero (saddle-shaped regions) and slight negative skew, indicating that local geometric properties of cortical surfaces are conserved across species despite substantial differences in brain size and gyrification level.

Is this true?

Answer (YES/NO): NO